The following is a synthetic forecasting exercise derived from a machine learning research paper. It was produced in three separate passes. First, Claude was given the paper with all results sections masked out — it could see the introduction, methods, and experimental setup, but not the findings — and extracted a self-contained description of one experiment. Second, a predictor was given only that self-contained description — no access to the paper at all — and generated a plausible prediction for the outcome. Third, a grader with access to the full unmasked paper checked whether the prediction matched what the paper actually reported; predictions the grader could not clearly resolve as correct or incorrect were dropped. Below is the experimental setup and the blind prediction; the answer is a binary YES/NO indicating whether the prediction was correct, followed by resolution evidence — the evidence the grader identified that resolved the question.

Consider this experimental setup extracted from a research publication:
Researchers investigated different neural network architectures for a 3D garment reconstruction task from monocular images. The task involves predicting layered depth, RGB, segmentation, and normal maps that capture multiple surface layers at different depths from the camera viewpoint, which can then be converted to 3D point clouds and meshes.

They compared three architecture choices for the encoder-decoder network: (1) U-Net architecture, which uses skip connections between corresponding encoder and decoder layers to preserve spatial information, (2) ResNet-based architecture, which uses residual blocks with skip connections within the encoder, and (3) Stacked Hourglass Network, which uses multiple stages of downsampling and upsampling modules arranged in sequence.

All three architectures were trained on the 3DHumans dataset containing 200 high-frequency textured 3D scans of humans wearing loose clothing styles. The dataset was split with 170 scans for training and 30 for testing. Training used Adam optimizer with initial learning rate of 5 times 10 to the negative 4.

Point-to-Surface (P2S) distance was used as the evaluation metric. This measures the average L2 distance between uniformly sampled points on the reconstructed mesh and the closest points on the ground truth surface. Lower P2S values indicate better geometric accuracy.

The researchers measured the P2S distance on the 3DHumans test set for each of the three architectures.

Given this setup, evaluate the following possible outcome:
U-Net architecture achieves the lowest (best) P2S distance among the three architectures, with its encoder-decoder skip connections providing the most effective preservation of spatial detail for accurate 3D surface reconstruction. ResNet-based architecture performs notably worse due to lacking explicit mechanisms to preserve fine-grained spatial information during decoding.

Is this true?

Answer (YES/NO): NO